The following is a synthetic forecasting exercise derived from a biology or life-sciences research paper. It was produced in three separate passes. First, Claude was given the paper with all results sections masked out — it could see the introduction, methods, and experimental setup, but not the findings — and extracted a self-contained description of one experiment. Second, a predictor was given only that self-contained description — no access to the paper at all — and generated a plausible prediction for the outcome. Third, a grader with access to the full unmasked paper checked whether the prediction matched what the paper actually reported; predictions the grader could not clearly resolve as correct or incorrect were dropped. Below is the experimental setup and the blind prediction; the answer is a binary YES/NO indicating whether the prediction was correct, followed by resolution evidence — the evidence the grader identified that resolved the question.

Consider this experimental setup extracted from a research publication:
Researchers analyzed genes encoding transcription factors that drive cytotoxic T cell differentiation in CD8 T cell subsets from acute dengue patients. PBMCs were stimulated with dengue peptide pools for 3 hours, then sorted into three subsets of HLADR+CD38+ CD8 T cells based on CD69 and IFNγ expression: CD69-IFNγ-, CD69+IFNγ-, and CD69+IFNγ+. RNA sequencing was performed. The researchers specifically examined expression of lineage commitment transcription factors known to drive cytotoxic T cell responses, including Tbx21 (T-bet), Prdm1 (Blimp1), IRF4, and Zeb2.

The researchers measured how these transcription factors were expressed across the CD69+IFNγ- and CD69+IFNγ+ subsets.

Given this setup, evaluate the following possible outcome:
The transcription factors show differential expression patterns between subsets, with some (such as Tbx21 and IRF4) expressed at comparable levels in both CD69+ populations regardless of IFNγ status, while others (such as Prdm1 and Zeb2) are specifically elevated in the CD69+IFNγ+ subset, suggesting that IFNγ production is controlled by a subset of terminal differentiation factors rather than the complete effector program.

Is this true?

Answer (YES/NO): NO